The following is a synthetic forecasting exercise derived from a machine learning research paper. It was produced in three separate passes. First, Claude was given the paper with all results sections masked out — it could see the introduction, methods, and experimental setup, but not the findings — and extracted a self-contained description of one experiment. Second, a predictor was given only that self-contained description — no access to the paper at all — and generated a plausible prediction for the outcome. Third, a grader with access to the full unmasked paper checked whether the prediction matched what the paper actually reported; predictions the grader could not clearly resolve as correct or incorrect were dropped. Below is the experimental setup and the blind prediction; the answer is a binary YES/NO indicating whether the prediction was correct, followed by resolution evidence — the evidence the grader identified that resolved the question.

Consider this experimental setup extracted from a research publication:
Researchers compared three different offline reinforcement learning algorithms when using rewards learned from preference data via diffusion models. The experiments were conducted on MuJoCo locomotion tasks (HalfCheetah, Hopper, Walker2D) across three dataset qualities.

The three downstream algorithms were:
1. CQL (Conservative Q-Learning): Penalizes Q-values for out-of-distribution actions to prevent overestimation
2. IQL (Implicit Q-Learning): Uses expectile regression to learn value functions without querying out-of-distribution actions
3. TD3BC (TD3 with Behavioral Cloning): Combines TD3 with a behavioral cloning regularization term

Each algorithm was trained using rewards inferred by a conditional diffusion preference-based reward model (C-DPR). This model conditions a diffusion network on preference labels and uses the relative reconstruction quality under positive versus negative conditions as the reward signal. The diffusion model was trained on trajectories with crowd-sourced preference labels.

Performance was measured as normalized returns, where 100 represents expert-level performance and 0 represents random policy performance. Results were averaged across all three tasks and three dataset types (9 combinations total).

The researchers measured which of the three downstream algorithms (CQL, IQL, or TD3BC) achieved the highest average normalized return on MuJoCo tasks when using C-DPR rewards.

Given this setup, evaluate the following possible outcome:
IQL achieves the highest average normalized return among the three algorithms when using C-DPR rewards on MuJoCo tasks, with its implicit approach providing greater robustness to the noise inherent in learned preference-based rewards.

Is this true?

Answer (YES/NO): NO